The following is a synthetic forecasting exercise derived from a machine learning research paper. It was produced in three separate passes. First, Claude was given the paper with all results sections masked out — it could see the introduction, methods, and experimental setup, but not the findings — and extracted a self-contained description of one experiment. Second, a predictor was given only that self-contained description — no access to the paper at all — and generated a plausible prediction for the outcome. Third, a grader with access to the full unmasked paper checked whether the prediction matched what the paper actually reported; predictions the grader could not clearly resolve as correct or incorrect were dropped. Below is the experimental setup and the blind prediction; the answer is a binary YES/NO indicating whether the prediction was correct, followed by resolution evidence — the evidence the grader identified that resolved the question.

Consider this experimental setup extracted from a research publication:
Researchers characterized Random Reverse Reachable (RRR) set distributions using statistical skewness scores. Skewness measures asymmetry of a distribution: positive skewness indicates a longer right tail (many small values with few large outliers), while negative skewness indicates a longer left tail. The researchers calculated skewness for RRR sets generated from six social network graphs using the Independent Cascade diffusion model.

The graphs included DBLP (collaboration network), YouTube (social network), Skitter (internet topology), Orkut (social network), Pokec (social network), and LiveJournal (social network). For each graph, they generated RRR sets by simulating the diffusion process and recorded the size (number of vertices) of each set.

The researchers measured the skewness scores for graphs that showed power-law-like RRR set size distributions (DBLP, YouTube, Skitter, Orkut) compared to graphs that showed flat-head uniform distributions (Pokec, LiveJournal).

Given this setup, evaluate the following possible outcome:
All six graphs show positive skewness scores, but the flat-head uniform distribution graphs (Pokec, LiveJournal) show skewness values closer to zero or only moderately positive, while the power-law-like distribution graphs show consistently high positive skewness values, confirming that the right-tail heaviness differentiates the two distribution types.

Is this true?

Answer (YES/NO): NO